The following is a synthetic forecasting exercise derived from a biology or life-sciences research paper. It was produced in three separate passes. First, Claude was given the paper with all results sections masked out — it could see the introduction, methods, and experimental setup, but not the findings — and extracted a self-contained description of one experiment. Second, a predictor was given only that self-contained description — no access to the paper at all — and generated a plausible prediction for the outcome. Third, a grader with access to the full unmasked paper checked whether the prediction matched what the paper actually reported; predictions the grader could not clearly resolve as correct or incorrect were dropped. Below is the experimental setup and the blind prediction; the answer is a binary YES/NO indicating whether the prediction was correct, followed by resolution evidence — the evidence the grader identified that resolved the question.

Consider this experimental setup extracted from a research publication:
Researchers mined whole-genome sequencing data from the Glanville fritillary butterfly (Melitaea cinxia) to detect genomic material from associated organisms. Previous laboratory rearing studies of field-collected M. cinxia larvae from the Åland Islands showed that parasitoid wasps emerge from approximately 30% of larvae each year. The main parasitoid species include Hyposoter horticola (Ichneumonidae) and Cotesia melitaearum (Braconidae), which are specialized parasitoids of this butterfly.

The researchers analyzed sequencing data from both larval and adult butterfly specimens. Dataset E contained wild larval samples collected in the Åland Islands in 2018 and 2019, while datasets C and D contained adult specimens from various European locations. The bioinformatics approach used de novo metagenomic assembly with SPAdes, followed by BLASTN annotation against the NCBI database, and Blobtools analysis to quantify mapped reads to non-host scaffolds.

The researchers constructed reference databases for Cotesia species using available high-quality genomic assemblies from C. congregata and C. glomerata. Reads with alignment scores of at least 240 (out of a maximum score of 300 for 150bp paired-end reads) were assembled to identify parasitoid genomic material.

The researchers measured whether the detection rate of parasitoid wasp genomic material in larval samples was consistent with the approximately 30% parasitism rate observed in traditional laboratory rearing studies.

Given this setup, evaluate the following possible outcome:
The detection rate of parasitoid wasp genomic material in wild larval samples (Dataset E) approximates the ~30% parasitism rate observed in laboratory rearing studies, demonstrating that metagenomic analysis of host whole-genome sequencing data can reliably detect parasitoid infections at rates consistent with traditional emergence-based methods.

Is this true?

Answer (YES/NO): NO